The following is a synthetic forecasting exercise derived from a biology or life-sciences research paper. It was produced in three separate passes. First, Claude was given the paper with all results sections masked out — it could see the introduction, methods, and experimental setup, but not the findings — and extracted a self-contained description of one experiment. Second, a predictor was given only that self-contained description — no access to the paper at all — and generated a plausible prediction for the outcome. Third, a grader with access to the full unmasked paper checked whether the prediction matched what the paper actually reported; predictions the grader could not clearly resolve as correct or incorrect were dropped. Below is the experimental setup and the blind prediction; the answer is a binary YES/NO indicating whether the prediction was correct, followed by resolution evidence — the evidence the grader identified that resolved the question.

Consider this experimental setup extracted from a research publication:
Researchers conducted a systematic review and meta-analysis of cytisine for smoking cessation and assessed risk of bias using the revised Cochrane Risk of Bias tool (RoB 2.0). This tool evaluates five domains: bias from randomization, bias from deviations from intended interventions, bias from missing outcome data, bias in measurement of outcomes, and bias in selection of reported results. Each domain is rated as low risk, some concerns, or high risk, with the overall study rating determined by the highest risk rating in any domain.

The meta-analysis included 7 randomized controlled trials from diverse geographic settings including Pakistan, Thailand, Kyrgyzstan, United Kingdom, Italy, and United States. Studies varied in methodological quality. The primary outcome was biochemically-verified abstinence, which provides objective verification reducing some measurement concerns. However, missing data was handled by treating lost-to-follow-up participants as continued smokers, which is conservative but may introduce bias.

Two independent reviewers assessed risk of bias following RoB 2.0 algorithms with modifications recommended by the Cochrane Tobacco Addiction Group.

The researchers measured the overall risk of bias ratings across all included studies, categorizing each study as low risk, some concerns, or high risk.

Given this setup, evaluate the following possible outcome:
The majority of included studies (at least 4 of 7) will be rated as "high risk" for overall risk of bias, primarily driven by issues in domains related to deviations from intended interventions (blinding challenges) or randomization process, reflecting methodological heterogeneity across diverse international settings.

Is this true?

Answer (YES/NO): NO